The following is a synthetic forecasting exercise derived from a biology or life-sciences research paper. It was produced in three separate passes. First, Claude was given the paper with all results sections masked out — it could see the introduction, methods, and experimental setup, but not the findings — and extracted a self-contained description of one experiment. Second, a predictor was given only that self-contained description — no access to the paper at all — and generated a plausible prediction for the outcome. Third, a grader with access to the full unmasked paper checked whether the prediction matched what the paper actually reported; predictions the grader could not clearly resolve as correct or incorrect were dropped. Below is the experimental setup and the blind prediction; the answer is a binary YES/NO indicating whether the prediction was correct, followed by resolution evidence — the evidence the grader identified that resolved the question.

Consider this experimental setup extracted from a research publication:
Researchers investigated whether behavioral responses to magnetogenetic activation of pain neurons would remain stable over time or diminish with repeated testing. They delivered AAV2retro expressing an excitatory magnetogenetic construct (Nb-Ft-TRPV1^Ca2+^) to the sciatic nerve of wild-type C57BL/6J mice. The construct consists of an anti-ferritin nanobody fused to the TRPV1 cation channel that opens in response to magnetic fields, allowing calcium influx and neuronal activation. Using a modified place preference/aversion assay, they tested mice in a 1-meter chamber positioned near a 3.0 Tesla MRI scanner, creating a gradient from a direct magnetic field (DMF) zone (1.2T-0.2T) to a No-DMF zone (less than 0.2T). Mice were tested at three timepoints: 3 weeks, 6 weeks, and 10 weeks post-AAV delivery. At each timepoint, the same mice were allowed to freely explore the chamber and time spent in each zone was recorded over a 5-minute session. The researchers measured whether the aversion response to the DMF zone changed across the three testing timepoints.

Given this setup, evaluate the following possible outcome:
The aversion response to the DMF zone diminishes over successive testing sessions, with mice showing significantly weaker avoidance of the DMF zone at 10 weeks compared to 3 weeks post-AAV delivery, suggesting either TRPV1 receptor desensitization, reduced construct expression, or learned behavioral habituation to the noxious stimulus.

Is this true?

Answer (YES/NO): NO